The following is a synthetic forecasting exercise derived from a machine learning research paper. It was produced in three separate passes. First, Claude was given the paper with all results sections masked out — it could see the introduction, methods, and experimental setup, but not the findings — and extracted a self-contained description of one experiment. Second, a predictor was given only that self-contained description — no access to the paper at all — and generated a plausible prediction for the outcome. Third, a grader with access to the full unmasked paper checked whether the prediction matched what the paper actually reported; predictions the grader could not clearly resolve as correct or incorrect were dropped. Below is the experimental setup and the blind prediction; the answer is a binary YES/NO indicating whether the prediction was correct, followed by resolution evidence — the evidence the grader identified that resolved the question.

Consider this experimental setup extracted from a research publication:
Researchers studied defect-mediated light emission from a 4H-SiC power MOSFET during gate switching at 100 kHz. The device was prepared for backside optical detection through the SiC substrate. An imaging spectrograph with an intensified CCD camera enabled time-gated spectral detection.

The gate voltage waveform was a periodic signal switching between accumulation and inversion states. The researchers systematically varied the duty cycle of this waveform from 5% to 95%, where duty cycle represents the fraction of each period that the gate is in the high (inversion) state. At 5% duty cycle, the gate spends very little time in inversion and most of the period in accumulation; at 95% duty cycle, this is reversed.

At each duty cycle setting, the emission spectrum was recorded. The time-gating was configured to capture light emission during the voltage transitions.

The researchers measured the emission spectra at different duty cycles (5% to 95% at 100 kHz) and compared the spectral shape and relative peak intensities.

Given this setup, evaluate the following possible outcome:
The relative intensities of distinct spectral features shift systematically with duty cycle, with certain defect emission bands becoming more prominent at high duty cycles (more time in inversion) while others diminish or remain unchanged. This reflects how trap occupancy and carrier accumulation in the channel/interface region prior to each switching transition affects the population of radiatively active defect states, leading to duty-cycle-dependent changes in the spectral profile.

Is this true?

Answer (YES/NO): NO